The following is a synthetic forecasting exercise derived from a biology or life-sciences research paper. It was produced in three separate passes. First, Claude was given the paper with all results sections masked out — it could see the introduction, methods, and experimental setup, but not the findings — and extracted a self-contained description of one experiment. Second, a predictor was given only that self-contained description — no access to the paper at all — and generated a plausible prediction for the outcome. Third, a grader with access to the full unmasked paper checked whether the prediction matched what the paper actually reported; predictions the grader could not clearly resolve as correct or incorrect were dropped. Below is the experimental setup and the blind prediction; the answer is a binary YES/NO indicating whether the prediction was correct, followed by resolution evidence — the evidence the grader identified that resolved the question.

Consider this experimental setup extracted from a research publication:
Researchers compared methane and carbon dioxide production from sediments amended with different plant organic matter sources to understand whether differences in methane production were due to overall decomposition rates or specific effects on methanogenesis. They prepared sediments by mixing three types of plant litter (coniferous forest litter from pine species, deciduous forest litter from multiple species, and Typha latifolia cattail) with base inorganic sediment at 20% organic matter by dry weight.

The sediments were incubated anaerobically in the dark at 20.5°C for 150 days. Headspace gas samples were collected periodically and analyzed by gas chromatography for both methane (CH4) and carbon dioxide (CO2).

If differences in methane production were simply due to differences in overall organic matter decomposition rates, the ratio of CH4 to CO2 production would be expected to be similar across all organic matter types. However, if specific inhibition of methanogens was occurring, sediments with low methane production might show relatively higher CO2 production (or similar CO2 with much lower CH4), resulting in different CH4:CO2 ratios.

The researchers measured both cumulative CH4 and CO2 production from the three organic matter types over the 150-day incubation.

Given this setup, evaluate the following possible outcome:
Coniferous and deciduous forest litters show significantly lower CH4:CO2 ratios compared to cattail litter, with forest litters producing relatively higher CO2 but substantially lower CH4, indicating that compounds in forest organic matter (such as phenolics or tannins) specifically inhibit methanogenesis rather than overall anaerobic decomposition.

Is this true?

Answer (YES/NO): NO